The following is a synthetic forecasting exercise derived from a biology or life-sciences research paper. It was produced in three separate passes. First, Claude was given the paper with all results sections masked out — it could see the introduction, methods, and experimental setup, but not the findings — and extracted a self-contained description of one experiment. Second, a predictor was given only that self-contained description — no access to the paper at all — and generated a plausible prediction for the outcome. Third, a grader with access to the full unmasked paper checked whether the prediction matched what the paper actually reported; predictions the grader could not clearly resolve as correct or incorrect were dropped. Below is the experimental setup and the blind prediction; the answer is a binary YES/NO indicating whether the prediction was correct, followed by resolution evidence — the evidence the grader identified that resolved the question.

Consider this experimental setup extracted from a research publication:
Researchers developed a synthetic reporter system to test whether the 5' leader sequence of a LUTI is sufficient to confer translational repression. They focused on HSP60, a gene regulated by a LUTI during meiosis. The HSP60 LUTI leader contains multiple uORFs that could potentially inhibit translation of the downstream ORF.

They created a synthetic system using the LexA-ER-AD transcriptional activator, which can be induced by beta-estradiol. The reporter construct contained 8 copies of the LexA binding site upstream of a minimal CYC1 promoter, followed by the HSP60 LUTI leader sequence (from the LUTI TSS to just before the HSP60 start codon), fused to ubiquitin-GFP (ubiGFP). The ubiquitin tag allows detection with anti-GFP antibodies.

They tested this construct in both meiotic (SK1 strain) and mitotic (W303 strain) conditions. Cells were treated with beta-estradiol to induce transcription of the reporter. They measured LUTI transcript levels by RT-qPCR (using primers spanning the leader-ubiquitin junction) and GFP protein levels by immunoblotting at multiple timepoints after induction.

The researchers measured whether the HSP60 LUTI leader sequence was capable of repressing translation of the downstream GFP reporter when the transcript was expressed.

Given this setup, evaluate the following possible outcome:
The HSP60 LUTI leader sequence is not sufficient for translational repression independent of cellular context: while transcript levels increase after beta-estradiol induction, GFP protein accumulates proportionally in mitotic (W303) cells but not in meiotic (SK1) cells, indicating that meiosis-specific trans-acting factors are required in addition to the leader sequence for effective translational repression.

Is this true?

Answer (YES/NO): NO